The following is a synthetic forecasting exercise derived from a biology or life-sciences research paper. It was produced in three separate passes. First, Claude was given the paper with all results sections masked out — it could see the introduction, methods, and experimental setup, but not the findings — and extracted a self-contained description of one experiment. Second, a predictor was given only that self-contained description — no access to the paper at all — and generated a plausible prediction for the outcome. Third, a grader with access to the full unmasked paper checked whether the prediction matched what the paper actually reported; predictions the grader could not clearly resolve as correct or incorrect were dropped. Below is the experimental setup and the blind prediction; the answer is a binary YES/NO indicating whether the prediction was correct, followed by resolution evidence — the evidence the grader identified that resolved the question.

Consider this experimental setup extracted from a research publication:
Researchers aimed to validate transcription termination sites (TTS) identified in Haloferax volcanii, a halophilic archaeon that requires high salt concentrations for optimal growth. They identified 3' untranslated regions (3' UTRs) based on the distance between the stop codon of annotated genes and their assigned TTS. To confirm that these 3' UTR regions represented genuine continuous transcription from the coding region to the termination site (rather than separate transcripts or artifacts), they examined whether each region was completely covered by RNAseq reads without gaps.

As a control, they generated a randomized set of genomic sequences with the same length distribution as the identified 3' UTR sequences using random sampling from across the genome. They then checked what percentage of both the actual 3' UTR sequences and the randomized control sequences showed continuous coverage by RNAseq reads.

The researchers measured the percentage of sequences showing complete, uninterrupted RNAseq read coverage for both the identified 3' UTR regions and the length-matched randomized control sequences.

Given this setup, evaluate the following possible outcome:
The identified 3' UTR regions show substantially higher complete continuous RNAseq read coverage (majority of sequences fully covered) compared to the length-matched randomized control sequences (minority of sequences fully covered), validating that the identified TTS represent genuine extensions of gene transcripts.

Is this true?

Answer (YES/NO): NO